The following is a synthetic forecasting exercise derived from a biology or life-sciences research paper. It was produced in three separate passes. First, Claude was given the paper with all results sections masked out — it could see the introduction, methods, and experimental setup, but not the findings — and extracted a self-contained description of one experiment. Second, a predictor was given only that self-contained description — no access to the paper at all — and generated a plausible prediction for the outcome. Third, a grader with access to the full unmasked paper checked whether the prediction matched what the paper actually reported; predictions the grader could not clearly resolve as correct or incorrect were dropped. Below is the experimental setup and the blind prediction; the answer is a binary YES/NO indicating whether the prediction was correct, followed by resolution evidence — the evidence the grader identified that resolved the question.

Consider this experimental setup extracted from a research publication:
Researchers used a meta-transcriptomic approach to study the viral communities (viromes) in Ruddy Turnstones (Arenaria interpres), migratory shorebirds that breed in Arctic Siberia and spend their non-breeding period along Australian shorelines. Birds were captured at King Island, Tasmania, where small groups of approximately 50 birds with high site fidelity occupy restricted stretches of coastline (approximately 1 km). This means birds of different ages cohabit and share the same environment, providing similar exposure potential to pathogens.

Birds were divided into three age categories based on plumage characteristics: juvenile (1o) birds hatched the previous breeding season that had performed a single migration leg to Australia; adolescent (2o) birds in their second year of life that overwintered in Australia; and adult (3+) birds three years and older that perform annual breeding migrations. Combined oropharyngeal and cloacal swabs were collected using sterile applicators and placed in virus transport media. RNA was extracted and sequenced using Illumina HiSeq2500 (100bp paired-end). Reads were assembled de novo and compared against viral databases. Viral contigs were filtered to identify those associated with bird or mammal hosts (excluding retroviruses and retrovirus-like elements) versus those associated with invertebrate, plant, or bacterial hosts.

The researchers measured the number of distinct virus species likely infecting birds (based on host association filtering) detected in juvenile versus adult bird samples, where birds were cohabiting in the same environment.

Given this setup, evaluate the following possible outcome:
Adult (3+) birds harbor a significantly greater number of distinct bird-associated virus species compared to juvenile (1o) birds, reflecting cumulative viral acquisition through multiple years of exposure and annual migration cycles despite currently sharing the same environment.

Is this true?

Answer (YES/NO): NO